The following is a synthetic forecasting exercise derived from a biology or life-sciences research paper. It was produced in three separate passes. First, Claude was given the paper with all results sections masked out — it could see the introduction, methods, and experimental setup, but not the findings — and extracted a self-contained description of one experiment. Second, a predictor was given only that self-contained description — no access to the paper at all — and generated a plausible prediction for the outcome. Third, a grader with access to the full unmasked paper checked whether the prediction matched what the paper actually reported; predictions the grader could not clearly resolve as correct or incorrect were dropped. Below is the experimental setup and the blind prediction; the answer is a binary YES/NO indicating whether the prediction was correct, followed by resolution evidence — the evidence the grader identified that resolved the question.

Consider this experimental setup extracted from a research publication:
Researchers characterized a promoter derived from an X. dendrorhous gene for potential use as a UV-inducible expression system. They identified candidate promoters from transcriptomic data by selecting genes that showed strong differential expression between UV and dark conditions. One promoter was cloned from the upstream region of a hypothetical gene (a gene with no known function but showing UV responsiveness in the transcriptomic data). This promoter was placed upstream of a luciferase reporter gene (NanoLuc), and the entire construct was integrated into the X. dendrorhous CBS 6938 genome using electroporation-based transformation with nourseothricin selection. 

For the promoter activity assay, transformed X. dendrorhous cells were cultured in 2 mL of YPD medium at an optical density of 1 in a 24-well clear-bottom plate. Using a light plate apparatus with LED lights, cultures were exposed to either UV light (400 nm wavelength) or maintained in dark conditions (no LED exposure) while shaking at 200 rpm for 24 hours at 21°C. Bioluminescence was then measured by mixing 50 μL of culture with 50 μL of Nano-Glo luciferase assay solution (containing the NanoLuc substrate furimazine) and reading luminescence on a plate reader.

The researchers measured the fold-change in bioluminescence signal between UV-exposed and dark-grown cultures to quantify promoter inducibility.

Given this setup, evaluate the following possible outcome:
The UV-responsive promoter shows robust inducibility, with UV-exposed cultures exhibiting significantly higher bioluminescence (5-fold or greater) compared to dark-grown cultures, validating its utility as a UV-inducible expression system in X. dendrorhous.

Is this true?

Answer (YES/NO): YES